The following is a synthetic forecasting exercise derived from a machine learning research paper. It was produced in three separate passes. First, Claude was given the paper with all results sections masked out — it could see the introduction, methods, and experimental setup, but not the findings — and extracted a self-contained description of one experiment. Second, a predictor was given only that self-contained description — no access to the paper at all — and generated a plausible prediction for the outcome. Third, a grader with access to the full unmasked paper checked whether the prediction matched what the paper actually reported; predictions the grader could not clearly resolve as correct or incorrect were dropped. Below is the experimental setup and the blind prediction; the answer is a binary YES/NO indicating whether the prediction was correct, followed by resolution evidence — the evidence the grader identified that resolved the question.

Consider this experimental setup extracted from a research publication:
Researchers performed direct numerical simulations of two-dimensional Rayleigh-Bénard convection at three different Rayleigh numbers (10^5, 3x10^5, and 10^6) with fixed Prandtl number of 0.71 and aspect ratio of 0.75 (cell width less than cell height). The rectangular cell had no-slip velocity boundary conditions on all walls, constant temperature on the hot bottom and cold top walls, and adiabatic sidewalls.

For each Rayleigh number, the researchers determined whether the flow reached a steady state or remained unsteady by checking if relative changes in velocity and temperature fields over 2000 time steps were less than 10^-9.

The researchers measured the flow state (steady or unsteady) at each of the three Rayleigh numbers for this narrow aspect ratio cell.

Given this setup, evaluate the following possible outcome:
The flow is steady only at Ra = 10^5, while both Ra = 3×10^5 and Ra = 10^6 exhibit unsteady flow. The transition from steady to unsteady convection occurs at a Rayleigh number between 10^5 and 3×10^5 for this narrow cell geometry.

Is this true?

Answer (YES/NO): NO